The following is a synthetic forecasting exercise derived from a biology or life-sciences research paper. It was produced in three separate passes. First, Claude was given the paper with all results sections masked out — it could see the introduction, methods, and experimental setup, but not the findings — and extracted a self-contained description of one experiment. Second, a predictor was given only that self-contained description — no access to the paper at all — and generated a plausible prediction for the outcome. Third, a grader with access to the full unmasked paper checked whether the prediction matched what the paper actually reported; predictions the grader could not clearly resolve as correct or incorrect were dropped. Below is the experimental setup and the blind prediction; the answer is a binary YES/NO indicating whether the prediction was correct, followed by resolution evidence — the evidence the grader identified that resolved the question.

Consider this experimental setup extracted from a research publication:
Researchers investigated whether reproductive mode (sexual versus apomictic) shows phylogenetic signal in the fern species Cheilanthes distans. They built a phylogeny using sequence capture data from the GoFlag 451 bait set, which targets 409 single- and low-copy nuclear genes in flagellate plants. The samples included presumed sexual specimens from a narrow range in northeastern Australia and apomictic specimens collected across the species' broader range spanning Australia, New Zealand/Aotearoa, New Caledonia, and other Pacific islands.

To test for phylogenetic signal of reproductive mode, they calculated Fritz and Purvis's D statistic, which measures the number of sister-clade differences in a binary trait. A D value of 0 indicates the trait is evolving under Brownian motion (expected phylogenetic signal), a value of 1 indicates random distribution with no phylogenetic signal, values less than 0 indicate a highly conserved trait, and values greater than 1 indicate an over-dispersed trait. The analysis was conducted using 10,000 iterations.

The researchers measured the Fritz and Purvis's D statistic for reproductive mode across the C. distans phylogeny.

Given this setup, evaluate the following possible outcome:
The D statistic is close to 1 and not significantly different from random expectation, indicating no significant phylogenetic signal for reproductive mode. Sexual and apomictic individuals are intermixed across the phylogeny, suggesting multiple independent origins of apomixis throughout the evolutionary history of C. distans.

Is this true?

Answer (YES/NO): NO